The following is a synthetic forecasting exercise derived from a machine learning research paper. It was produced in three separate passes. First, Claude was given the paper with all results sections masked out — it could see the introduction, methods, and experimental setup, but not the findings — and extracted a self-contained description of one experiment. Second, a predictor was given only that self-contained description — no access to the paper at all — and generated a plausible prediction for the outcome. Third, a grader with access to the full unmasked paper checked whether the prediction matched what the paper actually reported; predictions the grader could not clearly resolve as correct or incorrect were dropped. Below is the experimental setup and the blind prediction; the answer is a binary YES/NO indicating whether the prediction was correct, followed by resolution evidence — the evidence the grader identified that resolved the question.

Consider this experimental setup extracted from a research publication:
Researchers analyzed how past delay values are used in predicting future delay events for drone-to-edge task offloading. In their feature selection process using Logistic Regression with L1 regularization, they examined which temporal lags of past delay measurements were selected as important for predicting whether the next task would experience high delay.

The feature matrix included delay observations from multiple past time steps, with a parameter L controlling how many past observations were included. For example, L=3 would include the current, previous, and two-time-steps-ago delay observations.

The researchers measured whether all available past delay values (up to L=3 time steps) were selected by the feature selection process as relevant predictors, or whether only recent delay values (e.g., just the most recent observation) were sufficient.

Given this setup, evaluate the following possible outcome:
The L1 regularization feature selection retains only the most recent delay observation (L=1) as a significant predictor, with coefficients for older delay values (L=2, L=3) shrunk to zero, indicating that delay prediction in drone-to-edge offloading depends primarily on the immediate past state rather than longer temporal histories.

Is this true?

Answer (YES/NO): NO